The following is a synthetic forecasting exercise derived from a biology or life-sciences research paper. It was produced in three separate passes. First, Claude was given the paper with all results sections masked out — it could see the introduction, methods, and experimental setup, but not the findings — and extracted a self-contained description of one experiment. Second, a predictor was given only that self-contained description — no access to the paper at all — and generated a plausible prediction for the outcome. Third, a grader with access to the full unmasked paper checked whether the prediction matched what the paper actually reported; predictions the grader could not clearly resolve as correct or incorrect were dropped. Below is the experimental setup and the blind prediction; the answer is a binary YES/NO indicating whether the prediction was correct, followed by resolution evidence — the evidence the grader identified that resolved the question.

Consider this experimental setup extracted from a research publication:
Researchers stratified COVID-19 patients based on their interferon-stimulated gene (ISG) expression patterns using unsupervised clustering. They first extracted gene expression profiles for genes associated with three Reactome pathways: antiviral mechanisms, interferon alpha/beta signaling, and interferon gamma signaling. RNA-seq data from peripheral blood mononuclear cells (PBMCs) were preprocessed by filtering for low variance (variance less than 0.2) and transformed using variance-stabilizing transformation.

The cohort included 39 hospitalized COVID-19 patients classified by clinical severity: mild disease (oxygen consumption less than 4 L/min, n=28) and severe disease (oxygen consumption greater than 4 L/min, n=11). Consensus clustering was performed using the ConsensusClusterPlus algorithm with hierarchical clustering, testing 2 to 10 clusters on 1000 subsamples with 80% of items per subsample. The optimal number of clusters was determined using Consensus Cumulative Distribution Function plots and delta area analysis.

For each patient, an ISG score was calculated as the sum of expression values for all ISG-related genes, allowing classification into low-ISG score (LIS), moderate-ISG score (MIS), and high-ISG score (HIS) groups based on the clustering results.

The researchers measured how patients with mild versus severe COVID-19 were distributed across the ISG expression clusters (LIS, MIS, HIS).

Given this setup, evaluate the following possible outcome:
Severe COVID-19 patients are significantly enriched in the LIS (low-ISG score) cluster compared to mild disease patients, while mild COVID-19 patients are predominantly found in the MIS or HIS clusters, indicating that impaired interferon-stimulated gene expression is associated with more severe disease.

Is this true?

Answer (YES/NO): NO